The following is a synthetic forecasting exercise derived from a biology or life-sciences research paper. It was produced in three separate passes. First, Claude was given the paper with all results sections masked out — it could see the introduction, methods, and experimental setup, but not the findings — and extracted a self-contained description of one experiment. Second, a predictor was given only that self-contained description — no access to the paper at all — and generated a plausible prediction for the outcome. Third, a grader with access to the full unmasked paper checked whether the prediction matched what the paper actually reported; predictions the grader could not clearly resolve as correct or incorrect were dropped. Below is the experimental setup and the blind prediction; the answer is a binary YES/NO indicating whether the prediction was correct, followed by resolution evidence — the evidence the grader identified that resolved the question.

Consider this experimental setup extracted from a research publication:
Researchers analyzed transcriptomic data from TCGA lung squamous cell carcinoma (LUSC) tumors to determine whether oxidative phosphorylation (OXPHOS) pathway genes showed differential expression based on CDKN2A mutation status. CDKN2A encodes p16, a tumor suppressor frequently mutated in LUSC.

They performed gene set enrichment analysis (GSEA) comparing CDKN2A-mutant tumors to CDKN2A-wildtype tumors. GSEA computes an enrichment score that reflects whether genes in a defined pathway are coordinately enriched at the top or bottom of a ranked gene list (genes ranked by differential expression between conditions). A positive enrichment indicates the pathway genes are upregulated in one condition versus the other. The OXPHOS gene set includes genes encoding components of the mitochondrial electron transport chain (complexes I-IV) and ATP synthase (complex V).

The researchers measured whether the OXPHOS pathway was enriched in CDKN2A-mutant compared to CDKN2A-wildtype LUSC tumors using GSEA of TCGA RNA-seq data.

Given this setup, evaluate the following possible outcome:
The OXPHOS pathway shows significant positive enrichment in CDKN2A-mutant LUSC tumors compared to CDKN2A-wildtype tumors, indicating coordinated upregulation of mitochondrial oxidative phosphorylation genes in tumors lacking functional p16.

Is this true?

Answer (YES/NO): YES